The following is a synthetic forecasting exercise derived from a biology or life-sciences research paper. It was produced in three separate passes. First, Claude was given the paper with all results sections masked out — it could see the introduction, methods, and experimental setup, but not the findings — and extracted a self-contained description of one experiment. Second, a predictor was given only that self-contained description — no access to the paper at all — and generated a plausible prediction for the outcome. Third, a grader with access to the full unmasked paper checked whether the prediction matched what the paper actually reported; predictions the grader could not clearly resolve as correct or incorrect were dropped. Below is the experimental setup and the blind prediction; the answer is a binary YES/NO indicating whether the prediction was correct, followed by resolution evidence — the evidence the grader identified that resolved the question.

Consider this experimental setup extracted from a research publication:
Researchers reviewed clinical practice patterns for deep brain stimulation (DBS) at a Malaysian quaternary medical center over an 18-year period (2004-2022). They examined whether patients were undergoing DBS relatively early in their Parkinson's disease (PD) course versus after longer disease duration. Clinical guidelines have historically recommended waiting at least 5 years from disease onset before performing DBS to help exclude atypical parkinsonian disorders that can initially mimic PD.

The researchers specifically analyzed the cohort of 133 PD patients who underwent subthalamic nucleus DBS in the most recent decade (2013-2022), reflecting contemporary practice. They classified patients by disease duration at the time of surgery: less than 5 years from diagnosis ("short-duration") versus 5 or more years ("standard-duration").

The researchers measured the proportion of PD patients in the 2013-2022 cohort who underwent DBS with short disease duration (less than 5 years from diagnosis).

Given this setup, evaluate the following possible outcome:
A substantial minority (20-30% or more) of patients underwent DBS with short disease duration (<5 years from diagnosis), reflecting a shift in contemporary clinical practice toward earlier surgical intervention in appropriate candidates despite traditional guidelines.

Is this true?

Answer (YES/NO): NO